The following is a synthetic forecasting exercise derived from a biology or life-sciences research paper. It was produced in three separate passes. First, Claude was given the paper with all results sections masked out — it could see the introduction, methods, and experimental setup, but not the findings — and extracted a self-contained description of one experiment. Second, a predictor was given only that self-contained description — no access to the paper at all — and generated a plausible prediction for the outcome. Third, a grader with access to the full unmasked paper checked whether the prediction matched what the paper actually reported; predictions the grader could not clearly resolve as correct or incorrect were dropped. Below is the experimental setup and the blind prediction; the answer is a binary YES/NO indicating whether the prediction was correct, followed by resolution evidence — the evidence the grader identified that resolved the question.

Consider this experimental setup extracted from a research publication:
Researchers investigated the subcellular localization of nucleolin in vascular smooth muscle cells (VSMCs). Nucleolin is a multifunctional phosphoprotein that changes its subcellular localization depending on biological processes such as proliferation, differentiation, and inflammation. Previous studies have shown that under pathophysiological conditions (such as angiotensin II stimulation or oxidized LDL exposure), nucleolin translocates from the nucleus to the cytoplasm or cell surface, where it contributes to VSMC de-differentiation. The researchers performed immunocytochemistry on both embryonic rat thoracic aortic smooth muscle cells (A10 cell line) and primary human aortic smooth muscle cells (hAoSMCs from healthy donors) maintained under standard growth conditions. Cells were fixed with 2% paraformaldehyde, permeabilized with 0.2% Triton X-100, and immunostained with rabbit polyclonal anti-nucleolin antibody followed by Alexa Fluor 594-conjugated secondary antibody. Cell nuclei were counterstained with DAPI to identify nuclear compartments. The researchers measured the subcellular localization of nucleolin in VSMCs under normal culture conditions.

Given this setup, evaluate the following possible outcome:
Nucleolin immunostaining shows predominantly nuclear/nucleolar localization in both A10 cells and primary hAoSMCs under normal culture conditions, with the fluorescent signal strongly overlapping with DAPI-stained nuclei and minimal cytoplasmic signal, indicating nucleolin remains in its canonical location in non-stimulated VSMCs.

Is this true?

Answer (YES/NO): YES